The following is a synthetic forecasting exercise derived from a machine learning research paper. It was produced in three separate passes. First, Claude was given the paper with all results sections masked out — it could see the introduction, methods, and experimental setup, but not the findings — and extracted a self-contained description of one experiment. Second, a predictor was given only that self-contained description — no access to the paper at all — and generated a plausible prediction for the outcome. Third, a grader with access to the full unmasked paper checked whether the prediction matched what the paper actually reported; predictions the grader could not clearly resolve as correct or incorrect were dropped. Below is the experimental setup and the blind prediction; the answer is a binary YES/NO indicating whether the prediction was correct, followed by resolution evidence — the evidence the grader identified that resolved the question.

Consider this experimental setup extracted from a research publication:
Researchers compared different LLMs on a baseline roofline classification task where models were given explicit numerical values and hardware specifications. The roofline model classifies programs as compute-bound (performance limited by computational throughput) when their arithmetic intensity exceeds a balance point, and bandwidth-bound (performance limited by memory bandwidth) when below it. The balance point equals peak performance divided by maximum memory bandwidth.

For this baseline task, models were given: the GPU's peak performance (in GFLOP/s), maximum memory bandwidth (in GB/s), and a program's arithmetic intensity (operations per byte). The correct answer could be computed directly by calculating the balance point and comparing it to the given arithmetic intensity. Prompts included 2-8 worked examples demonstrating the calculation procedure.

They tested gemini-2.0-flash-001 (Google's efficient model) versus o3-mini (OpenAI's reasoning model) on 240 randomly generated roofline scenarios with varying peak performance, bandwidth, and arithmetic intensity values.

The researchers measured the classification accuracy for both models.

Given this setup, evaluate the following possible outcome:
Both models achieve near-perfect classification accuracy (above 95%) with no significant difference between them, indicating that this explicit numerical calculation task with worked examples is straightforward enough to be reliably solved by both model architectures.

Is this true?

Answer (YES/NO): NO